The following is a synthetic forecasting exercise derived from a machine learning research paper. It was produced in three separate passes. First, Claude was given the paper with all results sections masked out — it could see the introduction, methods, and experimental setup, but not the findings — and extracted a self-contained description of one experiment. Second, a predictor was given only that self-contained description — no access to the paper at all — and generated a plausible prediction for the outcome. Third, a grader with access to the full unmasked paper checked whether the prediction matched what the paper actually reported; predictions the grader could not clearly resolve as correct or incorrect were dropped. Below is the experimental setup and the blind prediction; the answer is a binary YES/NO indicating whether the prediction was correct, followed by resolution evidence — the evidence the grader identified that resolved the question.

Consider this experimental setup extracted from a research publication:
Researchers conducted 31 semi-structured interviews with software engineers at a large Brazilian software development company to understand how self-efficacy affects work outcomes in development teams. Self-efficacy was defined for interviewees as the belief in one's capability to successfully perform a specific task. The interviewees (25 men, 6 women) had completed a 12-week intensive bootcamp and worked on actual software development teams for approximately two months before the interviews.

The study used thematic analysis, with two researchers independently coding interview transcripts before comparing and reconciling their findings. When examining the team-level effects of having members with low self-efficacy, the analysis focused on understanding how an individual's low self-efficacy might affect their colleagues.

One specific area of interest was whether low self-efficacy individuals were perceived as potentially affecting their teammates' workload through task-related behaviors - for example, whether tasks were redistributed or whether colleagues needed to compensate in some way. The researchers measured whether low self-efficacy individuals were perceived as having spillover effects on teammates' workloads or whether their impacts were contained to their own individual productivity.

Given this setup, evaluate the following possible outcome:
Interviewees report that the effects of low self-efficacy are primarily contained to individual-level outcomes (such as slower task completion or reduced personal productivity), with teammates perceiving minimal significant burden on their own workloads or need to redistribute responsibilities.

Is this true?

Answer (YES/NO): NO